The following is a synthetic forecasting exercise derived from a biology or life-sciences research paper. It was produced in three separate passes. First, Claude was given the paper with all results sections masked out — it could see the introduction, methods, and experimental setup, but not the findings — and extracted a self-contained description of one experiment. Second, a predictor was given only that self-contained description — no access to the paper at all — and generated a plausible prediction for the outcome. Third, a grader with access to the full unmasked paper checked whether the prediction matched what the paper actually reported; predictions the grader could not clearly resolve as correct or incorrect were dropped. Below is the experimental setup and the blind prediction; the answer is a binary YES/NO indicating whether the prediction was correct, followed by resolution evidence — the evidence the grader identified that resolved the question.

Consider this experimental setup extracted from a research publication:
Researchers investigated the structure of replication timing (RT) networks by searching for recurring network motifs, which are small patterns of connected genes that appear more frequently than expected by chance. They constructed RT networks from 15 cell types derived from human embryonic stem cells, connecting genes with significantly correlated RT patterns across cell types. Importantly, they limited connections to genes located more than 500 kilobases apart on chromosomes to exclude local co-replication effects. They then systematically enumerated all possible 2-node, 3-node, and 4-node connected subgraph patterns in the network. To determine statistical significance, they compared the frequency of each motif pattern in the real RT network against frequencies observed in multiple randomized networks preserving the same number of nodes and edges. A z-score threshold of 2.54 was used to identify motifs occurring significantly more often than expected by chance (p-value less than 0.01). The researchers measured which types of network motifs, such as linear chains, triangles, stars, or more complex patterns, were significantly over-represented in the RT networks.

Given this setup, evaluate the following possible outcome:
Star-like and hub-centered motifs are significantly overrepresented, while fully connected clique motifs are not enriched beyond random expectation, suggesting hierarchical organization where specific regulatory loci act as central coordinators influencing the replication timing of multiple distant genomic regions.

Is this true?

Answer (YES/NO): NO